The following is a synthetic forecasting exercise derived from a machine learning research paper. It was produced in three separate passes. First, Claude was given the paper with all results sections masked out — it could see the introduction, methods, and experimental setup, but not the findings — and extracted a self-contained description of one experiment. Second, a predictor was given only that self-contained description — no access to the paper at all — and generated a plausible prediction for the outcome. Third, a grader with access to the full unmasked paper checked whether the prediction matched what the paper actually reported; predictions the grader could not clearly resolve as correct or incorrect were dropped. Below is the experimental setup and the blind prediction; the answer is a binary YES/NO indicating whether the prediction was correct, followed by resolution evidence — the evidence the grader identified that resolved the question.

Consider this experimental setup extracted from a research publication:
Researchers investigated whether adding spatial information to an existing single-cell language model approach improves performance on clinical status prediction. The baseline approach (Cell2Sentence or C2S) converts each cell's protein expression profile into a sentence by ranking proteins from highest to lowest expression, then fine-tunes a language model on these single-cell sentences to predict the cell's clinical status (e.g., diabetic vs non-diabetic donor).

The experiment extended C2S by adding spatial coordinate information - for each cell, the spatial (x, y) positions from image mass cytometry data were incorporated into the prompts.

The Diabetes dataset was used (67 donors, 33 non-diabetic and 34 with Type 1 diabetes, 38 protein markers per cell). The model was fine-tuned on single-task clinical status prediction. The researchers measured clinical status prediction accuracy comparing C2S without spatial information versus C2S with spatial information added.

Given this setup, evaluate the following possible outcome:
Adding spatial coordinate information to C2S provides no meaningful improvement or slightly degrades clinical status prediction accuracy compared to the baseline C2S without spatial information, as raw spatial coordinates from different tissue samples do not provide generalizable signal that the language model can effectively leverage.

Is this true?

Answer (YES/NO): NO